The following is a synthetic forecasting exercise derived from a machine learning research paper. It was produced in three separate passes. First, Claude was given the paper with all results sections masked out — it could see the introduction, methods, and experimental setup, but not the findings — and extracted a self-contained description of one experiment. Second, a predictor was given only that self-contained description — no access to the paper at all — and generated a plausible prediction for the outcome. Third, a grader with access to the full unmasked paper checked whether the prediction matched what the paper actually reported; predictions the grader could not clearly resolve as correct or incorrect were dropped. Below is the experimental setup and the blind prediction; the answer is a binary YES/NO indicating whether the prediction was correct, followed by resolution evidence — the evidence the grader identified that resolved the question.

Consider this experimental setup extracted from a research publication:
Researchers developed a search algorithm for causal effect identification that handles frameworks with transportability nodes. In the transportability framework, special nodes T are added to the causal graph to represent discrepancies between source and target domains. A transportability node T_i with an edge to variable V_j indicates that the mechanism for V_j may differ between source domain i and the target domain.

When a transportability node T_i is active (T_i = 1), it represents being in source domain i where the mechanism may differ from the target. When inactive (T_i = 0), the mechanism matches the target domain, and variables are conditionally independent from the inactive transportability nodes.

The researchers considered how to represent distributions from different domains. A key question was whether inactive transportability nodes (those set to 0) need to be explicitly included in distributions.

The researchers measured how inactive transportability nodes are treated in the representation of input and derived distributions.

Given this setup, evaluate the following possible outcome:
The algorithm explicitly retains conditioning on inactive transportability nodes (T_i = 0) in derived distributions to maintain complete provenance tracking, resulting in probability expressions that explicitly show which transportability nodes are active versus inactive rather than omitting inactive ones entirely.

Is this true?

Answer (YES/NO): NO